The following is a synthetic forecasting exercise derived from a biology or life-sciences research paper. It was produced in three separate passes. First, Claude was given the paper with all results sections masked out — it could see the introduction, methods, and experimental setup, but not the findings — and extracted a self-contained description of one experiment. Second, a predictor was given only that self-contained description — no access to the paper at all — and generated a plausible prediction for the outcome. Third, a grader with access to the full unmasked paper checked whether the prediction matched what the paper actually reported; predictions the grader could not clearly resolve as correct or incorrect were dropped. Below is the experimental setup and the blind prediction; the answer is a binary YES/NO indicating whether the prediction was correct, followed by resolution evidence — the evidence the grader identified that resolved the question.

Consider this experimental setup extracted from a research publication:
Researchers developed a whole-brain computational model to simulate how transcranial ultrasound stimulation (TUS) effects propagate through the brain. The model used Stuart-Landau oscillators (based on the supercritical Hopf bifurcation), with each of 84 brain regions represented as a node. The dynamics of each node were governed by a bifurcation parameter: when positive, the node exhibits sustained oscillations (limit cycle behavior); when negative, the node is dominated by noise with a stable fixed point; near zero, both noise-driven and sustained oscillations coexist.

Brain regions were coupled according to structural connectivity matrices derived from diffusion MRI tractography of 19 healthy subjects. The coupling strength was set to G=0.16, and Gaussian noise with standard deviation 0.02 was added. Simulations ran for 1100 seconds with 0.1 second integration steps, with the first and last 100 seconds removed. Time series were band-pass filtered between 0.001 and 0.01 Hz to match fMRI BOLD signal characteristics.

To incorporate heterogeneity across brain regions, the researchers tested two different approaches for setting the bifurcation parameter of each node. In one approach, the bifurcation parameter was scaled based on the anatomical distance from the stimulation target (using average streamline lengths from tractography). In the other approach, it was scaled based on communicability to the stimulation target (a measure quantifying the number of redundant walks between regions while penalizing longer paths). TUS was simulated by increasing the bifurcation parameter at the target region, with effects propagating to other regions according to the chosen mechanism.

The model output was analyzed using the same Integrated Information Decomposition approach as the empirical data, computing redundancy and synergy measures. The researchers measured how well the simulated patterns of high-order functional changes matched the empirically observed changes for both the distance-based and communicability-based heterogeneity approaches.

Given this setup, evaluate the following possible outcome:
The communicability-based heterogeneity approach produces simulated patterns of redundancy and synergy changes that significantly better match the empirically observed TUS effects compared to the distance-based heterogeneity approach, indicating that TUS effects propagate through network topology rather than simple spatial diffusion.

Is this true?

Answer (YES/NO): NO